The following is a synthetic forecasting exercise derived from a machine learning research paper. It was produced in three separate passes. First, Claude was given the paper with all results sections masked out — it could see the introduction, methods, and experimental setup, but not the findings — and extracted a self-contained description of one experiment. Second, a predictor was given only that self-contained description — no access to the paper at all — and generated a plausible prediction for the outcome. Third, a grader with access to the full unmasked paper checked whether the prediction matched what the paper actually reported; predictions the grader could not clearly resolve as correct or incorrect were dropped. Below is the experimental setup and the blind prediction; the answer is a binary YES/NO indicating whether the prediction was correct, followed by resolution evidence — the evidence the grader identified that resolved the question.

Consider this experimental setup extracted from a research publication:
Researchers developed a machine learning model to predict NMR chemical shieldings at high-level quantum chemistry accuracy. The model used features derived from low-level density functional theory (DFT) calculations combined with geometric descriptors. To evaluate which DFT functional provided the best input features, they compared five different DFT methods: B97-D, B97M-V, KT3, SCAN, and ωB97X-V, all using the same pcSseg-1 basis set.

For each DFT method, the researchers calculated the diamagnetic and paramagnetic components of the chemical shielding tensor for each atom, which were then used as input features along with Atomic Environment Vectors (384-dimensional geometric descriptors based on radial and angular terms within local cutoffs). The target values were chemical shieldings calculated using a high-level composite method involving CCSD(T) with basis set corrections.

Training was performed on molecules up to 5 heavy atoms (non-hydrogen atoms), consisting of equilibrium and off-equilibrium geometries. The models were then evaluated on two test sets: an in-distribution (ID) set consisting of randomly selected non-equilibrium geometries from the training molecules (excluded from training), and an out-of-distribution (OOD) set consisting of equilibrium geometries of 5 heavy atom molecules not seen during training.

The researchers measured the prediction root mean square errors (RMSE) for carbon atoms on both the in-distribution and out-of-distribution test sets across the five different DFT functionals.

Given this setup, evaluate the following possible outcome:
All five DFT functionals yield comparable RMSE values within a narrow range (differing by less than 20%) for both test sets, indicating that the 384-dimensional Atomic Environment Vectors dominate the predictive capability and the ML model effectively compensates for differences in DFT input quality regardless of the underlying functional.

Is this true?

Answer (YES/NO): NO